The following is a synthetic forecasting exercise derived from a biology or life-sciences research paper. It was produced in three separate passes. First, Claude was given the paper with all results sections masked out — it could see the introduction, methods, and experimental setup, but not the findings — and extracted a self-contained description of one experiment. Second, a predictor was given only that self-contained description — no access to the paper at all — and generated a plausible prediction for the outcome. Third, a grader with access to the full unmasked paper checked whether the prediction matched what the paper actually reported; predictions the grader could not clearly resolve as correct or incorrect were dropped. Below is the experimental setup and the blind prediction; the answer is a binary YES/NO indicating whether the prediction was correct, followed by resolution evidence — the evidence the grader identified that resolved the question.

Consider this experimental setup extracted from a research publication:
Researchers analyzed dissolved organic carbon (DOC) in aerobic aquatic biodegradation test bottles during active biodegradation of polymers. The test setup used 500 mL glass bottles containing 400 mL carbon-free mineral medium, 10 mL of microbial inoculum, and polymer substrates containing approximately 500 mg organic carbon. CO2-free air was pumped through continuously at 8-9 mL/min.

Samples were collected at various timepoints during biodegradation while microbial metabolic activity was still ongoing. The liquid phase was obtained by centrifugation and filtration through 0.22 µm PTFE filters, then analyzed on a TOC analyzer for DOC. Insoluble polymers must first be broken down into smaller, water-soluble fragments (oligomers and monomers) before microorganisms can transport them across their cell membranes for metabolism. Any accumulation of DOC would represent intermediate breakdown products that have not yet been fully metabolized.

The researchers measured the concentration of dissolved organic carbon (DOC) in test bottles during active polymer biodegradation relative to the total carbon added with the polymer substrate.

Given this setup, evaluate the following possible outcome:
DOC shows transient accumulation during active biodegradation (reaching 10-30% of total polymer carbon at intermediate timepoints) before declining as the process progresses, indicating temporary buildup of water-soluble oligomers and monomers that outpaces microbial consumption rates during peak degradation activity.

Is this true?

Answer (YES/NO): NO